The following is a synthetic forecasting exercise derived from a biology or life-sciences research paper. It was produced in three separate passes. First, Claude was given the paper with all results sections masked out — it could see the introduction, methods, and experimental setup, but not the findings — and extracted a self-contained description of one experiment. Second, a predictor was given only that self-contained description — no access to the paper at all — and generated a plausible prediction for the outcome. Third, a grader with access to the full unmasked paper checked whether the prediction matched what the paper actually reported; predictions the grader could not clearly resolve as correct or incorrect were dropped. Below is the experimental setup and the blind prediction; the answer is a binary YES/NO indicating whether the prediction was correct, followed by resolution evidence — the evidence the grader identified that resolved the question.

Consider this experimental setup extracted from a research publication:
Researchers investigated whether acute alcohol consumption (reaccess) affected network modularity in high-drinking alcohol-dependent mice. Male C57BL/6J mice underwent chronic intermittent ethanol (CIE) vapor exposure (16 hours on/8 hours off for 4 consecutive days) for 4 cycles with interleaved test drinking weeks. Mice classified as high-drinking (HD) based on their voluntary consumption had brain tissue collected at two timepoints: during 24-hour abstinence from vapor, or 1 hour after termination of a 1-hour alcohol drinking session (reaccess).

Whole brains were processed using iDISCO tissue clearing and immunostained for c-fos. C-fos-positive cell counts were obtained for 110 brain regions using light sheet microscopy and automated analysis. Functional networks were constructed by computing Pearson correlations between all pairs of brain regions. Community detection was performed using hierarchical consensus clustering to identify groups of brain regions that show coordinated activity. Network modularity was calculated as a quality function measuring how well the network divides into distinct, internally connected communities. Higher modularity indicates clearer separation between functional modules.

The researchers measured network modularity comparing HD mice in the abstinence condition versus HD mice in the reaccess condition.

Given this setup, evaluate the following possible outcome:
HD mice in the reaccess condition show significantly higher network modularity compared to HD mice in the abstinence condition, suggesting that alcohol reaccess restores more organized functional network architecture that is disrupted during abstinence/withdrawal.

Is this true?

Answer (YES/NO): YES